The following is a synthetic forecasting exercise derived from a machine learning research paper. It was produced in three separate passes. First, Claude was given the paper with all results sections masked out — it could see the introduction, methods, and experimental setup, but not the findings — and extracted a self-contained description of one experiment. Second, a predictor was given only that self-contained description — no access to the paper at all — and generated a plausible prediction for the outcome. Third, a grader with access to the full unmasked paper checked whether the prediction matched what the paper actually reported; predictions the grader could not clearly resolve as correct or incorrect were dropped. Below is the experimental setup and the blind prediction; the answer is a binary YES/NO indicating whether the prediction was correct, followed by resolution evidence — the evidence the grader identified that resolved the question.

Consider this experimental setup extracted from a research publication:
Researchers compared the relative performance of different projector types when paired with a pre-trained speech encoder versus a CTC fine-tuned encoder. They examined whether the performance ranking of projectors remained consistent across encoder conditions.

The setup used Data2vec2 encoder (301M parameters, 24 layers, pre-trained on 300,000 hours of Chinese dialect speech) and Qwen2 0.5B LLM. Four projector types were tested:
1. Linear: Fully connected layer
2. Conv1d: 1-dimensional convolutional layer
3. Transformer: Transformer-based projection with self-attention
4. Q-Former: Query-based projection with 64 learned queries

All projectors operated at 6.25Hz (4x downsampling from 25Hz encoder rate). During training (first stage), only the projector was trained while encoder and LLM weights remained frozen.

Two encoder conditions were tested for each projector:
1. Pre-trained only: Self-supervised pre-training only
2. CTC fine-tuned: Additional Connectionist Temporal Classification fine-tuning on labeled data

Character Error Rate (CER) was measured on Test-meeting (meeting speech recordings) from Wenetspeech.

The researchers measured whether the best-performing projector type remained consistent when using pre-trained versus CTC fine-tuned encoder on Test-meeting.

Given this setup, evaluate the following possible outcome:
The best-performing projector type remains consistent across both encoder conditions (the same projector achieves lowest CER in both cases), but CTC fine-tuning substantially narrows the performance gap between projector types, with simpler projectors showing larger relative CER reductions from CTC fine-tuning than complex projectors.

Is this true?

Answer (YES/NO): NO